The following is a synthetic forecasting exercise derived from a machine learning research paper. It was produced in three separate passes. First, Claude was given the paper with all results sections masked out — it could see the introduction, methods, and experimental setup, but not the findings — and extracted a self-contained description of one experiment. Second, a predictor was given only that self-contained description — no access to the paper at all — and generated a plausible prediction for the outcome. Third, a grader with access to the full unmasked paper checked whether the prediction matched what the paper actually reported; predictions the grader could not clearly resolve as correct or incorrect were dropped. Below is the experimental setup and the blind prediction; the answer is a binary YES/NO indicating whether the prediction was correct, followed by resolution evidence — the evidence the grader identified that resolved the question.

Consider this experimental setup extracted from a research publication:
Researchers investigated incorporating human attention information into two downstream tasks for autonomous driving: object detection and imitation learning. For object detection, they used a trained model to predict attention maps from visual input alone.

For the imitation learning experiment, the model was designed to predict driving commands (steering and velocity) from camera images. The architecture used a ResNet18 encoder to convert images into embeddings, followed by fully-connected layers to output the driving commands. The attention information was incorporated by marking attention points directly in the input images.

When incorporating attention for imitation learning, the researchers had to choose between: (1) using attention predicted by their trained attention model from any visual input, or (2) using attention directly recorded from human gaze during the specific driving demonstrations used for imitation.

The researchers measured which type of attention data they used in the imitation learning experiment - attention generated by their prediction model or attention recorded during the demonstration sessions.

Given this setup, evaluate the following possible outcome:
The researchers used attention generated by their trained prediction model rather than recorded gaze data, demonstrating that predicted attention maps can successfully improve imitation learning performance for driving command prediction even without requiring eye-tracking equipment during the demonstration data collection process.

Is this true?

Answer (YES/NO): NO